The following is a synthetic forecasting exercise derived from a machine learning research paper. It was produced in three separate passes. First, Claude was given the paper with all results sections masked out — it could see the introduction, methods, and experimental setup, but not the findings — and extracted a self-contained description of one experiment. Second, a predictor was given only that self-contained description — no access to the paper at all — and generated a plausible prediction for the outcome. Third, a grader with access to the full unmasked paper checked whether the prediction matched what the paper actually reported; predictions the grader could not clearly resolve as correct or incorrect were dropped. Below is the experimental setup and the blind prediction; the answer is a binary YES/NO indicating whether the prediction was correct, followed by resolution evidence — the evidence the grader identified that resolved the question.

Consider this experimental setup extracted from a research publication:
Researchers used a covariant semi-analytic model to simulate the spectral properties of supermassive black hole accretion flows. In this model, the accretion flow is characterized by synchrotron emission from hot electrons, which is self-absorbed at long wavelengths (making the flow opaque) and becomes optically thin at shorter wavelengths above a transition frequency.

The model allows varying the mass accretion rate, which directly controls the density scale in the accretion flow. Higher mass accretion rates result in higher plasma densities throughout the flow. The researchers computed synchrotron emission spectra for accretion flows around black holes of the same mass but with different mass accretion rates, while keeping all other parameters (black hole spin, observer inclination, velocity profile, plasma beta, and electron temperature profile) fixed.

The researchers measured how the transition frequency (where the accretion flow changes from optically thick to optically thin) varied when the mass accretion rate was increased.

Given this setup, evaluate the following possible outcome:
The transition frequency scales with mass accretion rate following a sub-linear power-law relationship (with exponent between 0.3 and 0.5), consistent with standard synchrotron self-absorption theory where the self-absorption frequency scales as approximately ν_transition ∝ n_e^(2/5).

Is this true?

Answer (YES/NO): NO